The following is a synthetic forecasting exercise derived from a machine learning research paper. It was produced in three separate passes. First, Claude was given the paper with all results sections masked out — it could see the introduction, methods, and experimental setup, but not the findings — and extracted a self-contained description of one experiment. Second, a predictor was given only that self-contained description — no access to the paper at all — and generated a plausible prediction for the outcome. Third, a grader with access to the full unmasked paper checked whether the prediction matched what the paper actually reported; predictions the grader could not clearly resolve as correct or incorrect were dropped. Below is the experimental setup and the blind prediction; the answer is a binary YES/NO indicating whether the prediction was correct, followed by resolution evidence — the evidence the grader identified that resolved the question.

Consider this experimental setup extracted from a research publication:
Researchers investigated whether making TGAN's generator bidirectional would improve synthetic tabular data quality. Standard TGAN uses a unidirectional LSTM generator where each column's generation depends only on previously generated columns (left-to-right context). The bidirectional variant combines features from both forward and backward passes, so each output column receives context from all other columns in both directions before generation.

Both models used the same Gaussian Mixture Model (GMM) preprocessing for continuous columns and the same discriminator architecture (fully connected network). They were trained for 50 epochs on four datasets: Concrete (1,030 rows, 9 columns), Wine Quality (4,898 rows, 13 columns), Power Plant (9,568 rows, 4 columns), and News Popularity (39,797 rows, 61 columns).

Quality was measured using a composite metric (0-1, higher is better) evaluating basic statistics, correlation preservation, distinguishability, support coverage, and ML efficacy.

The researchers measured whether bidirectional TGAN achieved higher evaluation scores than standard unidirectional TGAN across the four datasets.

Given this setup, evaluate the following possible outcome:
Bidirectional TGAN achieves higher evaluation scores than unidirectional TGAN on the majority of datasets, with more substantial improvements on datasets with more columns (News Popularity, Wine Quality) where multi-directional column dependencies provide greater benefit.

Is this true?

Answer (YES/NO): NO